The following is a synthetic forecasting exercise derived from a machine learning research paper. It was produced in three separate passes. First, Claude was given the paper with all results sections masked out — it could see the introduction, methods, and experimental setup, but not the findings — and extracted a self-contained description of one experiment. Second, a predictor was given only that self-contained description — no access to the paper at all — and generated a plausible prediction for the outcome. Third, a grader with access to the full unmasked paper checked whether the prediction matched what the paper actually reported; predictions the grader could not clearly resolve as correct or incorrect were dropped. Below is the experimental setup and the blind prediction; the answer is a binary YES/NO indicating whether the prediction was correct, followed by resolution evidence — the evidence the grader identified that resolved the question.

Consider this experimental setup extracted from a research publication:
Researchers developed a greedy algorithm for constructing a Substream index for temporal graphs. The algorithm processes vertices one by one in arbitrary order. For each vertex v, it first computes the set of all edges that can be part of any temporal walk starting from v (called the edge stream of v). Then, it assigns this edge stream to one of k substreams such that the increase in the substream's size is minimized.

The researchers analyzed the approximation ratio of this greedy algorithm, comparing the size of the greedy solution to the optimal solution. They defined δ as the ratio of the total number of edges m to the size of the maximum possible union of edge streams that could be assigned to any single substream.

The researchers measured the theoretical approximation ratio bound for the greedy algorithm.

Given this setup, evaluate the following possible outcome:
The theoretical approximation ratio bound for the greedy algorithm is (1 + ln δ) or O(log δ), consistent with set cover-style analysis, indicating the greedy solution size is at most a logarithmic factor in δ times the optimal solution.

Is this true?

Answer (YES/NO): NO